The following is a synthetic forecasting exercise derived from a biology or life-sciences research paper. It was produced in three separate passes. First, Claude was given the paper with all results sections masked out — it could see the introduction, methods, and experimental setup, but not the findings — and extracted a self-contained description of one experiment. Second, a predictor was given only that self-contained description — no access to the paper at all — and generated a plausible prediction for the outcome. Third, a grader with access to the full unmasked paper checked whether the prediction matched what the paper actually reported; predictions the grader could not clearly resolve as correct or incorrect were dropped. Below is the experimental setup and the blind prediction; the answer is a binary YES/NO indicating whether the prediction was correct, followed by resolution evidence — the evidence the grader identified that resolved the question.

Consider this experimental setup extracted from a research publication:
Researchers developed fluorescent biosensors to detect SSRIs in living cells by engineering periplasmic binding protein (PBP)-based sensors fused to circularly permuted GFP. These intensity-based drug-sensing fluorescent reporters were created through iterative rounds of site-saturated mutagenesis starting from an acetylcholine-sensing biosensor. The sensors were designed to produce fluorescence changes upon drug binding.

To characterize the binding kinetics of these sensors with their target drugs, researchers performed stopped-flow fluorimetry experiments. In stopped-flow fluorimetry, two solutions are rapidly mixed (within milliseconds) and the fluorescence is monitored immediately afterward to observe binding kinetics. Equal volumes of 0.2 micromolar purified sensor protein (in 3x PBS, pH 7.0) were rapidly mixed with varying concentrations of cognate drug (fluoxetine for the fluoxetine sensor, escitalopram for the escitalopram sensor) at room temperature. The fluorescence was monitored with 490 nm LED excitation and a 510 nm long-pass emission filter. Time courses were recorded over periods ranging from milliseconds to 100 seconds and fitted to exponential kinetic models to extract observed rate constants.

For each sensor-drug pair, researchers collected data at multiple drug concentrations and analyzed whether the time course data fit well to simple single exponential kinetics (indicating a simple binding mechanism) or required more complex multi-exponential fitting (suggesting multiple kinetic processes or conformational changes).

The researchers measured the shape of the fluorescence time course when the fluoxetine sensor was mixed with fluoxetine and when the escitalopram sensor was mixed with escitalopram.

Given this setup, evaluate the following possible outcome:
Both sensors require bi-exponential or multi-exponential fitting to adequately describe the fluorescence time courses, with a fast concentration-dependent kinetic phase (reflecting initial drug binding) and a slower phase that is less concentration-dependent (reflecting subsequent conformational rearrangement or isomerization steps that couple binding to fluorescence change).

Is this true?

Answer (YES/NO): NO